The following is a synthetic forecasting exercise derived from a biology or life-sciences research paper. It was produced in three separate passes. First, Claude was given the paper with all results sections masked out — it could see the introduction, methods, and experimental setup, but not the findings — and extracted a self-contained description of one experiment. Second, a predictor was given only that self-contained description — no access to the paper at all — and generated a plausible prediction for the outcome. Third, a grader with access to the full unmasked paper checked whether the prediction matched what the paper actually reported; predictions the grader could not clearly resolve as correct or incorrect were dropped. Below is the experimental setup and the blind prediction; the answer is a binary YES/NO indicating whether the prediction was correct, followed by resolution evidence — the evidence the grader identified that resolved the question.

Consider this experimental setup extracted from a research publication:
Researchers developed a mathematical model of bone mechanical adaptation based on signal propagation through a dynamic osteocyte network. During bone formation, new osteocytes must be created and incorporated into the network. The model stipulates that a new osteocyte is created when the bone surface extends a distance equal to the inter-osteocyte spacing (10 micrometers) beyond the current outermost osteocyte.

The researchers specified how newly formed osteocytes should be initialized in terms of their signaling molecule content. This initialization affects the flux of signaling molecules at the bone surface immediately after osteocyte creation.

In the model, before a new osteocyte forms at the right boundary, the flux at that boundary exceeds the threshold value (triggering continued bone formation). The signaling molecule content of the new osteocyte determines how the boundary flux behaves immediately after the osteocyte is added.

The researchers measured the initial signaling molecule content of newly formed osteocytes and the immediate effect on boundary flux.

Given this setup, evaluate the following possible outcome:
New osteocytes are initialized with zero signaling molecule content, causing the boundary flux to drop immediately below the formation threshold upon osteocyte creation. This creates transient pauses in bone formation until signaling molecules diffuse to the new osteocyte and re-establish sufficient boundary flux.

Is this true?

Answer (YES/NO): YES